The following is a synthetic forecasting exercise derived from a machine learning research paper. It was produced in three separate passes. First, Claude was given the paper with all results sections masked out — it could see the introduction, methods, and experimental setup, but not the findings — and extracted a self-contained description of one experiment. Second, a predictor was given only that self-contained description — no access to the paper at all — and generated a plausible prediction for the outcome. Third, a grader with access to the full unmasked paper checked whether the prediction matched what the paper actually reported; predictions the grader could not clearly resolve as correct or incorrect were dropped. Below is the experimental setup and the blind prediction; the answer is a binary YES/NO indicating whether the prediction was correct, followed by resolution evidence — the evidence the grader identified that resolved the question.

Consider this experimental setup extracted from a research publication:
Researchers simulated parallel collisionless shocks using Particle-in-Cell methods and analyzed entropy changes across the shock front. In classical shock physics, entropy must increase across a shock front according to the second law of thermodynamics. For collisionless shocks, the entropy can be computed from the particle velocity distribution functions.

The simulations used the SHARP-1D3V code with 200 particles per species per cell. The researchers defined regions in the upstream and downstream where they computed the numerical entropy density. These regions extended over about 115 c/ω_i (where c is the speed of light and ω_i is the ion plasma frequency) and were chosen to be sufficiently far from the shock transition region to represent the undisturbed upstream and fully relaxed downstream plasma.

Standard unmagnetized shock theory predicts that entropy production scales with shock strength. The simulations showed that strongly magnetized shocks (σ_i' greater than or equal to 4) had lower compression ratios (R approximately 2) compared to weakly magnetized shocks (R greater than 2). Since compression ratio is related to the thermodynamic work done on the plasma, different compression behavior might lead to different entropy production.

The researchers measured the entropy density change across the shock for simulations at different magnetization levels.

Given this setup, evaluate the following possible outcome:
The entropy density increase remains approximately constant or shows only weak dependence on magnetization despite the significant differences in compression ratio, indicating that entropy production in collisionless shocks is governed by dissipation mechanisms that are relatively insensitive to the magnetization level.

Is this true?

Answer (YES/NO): NO